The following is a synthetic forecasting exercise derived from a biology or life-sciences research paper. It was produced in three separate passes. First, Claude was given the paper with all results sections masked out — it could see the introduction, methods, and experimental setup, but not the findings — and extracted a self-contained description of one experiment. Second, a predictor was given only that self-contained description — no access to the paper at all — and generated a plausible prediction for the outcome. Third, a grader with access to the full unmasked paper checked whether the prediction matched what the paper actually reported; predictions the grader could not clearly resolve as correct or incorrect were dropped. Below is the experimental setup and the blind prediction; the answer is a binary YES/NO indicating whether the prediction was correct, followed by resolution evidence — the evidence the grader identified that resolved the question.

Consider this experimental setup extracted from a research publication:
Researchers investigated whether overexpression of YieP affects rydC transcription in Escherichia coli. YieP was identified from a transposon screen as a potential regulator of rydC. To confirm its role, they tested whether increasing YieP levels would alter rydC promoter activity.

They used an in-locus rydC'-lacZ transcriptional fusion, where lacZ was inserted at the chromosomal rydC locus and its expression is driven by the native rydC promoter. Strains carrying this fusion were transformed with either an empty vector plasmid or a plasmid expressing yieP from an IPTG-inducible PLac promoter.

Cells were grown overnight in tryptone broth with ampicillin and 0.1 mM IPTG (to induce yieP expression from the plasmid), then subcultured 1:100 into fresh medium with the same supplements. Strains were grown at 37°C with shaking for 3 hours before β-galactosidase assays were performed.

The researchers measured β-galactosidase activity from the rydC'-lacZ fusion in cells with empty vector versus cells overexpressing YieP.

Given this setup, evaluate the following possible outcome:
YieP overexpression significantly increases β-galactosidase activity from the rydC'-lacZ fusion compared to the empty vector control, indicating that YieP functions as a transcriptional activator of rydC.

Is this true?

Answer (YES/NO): NO